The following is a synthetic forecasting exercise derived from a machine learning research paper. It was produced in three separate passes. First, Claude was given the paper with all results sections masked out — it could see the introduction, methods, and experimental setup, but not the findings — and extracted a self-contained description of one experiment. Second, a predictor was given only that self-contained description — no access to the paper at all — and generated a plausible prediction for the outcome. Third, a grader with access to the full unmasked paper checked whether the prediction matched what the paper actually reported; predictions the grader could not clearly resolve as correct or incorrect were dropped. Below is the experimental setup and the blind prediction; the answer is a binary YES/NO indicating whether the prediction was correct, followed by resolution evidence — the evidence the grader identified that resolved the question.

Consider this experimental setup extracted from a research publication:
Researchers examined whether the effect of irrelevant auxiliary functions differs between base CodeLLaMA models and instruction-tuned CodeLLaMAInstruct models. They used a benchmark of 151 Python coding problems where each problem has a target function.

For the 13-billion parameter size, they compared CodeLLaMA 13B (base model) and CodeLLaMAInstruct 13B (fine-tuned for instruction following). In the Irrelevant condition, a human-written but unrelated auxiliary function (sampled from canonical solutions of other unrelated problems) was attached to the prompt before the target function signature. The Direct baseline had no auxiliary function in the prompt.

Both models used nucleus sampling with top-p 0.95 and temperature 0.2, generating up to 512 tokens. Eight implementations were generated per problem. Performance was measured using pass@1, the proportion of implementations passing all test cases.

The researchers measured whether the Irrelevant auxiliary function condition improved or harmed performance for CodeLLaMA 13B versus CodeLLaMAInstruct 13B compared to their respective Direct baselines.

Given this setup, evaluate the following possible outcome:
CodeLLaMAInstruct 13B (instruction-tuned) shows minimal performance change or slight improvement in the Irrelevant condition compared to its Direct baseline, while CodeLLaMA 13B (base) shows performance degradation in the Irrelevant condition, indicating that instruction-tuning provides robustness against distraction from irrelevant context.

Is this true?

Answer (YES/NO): NO